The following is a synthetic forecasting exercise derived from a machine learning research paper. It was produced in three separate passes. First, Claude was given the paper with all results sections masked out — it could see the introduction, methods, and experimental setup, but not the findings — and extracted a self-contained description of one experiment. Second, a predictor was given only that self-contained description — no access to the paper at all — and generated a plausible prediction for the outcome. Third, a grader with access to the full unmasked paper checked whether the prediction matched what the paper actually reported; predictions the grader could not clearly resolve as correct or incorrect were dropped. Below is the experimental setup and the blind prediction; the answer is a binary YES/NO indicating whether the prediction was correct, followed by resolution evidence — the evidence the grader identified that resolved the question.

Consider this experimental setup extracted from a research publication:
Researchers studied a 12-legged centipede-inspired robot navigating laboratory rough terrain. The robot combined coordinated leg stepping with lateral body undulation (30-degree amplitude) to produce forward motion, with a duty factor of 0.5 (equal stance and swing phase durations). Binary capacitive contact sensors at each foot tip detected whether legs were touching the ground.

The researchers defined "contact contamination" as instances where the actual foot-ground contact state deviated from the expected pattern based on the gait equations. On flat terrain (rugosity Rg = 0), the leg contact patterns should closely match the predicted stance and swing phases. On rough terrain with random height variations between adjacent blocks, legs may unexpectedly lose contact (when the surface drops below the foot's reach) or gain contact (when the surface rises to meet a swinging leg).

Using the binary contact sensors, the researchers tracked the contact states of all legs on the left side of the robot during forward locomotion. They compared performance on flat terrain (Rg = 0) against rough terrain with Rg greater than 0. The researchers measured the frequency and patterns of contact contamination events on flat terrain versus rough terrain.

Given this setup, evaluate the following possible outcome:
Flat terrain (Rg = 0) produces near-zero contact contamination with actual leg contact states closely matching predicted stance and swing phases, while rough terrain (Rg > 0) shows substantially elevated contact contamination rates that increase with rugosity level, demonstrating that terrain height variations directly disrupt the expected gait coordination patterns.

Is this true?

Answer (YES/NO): YES